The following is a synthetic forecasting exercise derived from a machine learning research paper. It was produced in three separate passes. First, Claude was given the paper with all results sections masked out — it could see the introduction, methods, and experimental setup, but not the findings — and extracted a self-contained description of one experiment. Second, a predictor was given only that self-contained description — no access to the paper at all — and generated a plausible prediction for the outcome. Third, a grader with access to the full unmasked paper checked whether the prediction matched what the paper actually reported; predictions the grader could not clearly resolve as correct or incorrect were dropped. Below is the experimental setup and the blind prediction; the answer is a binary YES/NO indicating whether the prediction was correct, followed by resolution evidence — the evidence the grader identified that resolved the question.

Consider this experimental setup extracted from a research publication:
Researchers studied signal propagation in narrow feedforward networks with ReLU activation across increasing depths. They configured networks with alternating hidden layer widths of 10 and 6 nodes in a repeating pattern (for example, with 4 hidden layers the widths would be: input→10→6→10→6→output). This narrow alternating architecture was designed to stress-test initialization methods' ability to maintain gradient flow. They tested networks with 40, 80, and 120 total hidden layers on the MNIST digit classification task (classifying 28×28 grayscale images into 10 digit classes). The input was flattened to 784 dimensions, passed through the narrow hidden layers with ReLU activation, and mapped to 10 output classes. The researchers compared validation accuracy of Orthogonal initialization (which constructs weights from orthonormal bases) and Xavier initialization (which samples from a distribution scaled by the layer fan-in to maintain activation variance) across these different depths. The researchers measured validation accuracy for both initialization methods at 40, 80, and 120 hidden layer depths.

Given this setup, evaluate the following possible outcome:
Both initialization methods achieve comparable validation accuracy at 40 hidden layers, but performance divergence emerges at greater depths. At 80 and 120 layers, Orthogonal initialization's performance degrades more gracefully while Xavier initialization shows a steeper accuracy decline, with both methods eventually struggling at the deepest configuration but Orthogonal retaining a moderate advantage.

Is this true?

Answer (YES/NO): NO